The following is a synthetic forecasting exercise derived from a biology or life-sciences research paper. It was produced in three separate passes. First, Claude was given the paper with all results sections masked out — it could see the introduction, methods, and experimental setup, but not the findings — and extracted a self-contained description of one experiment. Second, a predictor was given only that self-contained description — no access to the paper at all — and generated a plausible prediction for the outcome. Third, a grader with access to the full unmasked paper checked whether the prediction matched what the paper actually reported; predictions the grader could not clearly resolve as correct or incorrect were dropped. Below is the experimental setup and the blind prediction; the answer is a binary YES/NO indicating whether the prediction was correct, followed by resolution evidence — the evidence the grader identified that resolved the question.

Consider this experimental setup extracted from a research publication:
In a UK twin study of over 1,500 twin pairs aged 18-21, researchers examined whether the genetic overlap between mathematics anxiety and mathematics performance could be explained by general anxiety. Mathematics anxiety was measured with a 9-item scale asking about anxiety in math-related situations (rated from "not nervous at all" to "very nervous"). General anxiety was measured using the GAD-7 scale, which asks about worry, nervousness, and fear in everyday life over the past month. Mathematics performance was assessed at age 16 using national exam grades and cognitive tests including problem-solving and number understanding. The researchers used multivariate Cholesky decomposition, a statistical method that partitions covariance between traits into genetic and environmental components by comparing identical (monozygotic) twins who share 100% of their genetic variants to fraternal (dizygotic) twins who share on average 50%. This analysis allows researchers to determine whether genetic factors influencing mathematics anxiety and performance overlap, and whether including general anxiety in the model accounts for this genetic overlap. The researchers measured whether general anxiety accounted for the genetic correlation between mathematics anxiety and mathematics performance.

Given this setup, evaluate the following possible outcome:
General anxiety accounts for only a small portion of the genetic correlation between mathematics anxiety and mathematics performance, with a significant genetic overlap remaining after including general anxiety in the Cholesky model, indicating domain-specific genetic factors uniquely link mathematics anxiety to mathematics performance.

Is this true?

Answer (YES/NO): YES